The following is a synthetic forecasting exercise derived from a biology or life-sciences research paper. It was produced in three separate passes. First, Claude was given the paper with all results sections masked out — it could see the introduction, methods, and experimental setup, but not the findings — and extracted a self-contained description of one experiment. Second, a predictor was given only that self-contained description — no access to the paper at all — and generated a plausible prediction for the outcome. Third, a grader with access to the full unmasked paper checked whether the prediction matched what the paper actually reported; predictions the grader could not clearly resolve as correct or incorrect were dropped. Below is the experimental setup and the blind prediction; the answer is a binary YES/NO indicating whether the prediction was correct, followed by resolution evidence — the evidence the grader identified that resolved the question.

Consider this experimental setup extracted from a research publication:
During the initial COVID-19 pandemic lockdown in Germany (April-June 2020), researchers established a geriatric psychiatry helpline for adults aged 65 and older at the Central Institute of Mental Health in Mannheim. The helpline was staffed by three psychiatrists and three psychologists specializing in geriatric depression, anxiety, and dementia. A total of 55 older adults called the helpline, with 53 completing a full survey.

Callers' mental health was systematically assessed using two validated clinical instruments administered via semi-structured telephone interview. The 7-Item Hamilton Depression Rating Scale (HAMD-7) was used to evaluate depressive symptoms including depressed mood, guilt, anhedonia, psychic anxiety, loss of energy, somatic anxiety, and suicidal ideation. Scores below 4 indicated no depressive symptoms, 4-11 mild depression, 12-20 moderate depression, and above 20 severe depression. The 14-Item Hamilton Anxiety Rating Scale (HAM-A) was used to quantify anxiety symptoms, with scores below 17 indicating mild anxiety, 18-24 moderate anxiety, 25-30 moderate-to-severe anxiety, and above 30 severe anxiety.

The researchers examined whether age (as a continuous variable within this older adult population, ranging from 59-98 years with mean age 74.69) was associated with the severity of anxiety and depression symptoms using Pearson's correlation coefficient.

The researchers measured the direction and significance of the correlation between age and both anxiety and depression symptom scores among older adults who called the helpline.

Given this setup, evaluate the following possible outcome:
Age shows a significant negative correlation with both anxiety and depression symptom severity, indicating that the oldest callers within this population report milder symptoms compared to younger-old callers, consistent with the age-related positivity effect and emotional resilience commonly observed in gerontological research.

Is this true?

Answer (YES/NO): NO